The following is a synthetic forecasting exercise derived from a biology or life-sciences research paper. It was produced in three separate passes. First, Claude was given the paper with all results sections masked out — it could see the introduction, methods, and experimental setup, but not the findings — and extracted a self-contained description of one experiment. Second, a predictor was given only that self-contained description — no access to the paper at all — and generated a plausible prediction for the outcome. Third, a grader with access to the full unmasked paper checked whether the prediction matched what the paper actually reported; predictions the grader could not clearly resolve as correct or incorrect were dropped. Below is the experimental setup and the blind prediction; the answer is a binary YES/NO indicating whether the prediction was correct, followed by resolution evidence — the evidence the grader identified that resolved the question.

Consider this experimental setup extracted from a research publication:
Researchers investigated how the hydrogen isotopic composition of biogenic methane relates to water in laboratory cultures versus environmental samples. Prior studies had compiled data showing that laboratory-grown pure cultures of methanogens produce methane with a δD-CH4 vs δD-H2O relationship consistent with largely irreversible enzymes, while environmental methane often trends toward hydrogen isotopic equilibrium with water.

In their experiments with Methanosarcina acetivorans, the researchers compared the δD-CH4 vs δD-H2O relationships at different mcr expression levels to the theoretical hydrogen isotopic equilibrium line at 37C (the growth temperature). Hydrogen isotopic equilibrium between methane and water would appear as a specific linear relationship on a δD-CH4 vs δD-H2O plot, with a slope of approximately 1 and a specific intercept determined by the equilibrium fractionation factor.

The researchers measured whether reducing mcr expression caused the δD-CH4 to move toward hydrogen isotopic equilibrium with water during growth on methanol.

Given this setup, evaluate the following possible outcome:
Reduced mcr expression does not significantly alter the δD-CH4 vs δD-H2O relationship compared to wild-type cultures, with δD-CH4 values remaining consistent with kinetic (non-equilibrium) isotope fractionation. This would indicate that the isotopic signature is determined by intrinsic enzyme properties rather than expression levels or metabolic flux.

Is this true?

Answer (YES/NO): NO